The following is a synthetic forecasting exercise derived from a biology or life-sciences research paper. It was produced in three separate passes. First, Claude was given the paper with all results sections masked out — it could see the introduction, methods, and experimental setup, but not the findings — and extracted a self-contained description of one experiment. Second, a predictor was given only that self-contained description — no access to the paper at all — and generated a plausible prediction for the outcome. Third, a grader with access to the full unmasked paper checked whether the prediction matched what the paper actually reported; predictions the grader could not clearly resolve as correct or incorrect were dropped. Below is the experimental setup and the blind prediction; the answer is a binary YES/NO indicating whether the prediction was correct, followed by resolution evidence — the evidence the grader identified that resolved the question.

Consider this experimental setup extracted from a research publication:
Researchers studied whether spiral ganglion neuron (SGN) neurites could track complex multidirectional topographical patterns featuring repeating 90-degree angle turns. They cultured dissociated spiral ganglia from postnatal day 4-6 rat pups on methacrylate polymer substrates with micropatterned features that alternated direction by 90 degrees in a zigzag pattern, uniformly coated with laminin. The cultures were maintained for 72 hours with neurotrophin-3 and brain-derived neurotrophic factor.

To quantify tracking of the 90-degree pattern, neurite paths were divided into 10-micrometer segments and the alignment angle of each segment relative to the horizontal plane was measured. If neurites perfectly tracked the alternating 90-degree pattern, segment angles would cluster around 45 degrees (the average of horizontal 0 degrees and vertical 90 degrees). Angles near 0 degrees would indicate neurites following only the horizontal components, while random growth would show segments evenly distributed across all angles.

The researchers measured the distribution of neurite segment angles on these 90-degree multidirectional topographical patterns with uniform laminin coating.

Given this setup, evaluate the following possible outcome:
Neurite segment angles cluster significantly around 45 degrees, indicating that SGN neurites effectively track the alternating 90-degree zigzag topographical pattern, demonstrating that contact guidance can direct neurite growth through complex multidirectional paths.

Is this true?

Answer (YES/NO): NO